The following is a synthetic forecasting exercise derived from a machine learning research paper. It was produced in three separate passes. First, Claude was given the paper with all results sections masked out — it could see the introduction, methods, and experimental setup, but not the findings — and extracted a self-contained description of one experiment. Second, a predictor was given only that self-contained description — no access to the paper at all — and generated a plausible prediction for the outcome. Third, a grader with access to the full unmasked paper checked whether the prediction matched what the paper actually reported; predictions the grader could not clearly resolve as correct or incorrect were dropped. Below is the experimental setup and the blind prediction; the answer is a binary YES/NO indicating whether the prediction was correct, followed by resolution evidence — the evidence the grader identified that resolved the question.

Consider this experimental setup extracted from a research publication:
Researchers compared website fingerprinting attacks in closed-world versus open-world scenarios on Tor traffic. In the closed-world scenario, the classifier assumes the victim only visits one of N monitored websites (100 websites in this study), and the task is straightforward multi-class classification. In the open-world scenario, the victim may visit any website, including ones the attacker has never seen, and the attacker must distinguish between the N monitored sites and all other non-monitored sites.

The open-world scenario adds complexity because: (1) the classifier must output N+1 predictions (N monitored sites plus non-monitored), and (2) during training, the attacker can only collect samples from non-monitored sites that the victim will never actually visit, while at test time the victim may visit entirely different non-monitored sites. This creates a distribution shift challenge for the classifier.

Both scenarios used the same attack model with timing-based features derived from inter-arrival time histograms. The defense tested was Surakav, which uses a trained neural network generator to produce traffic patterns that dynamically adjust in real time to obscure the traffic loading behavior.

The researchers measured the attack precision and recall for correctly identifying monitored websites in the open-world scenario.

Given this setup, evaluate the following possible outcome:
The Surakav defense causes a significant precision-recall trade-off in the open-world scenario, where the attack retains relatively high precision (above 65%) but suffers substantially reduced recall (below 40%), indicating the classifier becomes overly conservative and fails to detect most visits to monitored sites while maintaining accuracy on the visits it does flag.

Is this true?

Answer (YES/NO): NO